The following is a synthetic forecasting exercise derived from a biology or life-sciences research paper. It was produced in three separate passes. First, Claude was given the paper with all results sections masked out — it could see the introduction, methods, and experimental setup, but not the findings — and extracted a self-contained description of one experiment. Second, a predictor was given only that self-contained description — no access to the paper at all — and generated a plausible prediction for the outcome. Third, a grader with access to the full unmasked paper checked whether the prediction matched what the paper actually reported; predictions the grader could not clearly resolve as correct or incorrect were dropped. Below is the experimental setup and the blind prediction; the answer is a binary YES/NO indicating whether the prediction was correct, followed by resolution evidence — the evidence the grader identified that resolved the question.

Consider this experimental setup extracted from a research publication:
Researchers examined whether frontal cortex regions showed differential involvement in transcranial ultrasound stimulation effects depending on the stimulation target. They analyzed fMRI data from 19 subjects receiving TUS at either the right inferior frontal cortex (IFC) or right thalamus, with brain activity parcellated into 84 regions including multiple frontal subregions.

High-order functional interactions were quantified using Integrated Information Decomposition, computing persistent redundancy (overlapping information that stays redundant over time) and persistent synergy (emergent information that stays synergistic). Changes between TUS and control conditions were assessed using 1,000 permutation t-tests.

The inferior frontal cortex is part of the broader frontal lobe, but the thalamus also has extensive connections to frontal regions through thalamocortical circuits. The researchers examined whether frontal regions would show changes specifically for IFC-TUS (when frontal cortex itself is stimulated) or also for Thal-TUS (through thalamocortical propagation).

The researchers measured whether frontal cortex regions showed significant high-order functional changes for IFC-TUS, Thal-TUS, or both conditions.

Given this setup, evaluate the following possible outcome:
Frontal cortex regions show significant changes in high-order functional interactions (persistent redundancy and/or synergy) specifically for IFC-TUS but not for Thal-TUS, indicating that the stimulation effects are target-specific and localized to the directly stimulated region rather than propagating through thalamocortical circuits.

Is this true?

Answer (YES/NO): NO